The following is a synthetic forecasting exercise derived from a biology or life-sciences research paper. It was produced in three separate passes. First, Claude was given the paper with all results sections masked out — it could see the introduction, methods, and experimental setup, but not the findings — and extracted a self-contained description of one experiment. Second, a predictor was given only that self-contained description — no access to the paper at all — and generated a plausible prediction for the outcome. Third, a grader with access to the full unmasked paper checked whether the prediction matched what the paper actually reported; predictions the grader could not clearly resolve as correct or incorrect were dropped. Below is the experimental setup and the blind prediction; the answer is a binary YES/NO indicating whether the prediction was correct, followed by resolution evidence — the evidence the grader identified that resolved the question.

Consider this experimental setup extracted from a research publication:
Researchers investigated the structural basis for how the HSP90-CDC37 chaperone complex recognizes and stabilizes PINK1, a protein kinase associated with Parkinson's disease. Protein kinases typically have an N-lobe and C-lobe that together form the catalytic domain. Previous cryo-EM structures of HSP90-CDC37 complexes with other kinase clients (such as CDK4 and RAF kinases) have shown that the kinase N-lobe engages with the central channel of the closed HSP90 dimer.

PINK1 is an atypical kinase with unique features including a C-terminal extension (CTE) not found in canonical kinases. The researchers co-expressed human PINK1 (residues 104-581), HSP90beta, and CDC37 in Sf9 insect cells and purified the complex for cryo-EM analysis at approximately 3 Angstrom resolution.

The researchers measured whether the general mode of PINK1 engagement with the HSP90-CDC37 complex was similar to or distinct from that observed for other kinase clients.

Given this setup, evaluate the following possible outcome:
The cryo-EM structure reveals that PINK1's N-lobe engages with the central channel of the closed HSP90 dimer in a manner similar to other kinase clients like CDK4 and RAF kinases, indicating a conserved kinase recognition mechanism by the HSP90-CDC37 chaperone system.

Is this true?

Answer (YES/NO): NO